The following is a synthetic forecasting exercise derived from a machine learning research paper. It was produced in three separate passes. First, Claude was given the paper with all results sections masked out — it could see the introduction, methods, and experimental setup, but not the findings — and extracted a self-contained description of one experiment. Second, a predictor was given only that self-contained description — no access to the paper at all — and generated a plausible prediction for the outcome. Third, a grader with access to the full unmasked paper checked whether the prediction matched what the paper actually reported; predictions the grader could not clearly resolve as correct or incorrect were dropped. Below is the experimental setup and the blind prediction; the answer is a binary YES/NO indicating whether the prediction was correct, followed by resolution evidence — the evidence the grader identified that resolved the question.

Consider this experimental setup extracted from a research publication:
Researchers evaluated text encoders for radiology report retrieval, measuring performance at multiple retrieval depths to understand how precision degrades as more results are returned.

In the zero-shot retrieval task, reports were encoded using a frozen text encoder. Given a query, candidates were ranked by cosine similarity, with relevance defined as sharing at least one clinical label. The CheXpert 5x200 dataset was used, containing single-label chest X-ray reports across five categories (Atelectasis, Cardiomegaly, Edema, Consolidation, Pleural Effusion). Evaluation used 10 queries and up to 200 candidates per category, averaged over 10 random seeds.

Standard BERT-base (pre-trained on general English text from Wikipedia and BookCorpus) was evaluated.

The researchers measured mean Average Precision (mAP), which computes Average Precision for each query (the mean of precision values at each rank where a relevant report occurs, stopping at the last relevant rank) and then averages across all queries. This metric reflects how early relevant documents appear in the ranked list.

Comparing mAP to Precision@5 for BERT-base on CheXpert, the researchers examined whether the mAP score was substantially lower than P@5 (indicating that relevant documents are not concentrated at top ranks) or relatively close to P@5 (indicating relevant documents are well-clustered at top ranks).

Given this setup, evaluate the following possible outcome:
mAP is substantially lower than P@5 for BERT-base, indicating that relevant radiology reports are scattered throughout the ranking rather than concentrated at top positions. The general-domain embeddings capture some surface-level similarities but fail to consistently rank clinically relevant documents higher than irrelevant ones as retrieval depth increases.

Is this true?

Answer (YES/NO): YES